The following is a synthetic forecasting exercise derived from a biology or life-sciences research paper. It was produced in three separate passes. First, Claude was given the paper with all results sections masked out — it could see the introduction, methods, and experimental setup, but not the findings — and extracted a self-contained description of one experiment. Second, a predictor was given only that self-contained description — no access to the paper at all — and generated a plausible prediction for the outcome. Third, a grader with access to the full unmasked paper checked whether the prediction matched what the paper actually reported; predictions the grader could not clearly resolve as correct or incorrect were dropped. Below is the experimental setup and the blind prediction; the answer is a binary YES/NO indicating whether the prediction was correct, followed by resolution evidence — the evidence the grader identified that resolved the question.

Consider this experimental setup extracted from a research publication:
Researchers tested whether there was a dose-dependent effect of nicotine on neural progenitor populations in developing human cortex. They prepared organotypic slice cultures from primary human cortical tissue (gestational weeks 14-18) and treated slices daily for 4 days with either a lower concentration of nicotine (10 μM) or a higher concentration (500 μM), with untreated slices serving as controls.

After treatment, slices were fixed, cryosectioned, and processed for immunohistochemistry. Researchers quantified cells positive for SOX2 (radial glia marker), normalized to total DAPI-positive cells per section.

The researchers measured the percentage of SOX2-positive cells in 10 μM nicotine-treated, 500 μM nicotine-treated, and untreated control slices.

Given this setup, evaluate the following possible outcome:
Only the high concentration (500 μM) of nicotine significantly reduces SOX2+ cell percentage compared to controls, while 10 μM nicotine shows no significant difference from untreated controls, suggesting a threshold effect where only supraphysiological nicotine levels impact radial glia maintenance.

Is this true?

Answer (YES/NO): NO